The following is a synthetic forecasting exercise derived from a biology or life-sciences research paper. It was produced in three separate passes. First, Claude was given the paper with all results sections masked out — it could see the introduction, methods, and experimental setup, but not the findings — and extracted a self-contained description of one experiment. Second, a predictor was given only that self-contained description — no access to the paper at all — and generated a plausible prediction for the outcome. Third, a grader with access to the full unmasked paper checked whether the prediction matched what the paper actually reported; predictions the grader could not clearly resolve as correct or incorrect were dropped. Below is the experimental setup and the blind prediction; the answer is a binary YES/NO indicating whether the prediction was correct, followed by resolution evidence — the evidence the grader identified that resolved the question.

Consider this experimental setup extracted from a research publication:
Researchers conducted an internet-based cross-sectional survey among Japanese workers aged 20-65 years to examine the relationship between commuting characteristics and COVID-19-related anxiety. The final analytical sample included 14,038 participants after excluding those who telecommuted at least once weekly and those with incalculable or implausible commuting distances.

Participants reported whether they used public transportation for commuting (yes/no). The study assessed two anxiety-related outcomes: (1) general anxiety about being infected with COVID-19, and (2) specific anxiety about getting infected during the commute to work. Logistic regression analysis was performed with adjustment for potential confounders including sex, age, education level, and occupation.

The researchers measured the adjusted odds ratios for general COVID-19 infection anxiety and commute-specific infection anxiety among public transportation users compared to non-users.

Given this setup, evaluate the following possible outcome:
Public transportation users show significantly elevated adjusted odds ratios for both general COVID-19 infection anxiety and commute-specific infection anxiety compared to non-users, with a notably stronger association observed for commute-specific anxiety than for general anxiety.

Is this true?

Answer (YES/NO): YES